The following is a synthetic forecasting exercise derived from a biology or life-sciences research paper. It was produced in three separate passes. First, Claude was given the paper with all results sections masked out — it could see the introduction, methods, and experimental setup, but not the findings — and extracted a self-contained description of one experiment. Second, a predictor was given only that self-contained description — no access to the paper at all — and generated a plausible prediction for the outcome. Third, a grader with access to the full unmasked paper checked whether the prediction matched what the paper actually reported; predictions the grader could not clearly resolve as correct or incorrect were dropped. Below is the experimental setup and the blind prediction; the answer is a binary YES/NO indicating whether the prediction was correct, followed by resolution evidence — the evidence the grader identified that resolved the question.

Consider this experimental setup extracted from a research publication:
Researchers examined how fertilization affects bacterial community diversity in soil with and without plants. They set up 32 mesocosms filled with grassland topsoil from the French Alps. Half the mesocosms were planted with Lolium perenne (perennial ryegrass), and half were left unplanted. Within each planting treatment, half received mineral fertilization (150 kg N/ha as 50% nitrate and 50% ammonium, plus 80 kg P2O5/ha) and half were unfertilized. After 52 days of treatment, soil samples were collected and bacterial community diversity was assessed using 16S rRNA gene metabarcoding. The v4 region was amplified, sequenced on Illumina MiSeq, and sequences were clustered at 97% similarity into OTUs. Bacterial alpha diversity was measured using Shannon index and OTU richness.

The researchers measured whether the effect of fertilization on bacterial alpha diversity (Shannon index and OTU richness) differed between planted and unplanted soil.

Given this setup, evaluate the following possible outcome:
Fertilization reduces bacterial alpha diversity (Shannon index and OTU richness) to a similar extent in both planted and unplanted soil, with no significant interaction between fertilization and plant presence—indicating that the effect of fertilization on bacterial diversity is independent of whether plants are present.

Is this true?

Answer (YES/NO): NO